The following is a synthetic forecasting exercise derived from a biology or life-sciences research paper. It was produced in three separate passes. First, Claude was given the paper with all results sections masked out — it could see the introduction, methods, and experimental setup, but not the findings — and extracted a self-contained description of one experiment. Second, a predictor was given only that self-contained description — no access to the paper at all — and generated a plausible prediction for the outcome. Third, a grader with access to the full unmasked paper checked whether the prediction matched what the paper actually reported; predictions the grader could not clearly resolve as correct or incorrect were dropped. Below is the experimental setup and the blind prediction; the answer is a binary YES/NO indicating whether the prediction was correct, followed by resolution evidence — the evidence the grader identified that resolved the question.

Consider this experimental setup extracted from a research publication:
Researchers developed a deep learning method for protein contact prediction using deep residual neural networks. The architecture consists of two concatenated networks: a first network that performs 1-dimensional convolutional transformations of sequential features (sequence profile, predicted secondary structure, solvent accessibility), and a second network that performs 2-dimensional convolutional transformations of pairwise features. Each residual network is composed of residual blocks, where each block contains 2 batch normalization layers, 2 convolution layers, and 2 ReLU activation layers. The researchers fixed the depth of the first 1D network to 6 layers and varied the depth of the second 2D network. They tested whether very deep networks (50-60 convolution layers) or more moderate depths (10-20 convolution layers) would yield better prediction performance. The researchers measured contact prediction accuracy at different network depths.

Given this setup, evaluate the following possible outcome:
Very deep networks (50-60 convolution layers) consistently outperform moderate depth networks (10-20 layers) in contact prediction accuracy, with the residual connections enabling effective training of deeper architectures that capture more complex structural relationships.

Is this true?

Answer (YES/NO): YES